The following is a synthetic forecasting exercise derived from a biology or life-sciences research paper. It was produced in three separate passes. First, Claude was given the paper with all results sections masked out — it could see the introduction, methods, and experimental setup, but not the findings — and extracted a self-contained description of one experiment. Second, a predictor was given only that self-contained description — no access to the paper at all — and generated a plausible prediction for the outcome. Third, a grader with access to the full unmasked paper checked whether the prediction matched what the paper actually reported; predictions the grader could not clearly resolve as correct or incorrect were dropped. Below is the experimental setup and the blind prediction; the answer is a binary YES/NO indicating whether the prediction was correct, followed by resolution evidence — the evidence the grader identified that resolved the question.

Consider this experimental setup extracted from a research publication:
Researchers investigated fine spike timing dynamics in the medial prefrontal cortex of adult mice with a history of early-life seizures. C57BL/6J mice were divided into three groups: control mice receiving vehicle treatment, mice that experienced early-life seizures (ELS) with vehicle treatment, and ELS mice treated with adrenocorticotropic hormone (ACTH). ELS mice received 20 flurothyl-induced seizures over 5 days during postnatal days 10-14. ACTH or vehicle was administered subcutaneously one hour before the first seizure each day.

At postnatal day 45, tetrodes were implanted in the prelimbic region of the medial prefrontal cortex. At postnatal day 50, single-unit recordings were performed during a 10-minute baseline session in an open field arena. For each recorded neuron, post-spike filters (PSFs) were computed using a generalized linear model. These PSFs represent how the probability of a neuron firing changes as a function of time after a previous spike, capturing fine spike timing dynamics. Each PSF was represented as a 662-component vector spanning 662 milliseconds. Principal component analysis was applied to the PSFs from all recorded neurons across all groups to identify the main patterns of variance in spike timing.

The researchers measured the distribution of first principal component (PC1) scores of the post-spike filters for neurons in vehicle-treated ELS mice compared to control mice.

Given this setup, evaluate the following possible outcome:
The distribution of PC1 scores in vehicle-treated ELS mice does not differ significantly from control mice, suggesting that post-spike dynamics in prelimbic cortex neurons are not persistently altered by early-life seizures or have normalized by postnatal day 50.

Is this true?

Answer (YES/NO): NO